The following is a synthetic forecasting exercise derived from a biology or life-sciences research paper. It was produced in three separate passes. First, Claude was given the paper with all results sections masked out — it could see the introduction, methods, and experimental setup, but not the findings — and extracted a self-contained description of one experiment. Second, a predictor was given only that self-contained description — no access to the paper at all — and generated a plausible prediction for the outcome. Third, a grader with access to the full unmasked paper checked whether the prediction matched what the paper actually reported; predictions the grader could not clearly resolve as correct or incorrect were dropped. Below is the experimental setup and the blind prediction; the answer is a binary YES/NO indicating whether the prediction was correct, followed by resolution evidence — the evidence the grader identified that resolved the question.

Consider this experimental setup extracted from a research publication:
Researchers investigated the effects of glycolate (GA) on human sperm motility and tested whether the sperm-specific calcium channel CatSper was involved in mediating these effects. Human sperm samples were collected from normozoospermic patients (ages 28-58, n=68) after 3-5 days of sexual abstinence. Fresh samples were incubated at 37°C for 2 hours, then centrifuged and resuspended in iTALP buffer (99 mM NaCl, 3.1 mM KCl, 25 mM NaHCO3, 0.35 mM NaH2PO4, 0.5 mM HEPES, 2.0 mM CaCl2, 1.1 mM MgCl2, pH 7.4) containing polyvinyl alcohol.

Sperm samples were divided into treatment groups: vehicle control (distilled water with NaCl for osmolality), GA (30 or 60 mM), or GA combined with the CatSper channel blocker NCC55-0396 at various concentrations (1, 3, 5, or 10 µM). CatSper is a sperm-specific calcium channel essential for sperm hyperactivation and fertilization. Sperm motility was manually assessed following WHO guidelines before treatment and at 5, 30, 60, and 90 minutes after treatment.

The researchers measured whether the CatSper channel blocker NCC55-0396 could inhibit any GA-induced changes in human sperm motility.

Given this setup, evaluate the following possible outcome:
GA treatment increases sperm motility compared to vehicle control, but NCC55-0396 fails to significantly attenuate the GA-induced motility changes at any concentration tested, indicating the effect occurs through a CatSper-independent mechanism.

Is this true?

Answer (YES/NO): NO